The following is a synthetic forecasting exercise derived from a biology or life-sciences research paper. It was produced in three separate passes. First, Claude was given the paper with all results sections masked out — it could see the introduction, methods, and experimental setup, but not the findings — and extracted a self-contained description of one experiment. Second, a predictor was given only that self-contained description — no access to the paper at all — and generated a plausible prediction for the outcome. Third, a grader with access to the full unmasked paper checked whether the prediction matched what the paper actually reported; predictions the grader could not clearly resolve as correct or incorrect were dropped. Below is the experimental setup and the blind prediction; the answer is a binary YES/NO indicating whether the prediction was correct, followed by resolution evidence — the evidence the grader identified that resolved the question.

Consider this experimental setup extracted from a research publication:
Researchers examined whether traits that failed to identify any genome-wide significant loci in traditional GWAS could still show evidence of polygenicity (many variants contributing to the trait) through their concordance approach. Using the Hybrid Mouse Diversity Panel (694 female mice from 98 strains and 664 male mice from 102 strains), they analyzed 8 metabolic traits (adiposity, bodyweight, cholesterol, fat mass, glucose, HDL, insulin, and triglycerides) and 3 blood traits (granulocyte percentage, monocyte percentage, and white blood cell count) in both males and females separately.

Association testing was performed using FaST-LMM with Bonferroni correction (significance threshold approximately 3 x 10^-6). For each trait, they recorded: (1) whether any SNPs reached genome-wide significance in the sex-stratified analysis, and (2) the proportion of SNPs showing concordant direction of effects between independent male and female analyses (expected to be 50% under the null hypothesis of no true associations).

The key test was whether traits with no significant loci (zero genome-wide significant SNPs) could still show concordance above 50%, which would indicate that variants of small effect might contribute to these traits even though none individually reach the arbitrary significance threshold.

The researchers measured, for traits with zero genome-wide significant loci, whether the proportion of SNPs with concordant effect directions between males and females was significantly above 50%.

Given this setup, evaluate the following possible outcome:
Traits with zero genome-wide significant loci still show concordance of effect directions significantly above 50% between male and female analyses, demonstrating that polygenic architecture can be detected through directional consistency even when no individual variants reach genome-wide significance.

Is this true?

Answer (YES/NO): YES